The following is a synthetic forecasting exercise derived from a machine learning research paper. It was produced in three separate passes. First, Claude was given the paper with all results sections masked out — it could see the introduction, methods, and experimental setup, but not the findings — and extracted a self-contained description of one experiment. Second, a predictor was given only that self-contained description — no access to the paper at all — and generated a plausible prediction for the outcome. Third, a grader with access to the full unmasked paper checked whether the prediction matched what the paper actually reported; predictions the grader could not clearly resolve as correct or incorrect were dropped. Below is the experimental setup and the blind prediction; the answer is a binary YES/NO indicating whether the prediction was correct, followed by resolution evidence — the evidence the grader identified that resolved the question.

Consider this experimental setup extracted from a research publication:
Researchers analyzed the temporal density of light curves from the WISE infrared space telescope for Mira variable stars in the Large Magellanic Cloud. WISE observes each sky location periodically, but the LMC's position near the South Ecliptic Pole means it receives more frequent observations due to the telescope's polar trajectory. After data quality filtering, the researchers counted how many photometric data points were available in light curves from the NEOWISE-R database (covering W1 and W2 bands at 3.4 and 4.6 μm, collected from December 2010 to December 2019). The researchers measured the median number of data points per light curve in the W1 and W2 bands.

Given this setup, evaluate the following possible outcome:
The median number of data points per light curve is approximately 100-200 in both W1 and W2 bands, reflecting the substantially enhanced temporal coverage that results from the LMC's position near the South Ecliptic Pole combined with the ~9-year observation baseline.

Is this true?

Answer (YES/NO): NO